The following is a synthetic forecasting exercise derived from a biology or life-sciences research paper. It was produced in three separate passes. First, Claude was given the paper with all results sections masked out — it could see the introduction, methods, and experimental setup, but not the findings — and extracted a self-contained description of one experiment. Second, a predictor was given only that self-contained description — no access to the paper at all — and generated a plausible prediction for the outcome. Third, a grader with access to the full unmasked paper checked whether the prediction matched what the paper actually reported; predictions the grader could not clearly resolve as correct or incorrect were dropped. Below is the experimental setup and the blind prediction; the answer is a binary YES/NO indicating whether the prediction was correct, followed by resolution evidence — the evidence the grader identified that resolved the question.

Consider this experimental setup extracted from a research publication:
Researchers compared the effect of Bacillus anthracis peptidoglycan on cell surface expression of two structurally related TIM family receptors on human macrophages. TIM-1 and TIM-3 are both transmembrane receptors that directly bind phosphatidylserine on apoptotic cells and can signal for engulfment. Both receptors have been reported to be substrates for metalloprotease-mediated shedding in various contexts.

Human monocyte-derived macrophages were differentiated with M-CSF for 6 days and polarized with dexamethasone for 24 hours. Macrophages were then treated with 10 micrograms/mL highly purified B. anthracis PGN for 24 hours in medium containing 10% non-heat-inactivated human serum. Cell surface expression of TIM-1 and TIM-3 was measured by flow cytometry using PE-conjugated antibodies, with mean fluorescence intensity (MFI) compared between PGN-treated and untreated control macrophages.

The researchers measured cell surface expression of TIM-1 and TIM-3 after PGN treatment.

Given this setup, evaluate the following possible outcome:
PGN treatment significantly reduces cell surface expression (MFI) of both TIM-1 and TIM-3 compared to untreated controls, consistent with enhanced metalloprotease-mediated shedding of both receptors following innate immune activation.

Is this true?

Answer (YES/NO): NO